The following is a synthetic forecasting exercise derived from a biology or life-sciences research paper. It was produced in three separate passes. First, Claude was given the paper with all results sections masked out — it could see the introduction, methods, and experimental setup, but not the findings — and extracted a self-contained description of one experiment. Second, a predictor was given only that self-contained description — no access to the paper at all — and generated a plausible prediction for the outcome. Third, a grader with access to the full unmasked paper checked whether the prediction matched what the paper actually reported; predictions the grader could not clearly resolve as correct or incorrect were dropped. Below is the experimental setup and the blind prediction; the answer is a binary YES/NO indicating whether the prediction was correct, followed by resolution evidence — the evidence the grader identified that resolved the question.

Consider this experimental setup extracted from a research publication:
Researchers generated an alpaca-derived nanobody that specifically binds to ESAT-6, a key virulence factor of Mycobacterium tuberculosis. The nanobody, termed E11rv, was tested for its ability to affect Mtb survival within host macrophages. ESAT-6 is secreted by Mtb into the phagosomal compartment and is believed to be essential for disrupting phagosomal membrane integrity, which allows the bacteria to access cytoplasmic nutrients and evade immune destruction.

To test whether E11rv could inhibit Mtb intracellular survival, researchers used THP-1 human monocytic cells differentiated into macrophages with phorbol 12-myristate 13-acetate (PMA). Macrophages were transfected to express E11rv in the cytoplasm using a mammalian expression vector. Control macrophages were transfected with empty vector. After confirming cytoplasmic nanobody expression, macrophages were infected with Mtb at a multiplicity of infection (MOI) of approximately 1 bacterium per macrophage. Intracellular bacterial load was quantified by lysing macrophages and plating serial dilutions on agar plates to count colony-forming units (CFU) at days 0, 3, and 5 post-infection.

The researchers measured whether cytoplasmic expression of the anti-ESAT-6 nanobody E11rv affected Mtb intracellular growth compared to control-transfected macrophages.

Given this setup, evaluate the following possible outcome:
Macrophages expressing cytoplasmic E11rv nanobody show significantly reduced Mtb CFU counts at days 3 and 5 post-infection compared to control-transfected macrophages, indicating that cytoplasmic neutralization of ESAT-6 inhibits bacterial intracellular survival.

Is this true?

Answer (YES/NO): NO